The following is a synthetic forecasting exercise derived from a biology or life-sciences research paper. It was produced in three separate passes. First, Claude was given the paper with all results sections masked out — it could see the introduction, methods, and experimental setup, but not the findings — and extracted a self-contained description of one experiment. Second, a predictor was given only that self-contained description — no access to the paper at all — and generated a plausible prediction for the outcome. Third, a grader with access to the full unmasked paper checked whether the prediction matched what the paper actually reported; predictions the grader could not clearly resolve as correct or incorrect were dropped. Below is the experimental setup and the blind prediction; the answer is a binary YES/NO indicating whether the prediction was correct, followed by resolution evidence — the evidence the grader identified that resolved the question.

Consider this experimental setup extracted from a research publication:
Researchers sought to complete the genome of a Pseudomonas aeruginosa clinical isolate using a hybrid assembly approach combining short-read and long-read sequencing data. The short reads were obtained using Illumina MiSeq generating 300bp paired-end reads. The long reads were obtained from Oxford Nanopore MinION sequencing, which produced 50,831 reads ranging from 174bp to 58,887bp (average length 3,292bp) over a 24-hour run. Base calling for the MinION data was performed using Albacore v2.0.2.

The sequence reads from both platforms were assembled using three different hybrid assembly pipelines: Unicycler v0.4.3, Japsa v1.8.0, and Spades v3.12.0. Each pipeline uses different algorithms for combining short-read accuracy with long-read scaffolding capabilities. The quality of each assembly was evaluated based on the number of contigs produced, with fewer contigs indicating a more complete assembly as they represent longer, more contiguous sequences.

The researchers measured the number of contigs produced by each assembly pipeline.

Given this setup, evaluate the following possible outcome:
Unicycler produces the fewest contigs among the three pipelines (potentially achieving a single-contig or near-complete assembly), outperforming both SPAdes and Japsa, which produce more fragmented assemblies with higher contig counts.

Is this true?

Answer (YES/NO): NO